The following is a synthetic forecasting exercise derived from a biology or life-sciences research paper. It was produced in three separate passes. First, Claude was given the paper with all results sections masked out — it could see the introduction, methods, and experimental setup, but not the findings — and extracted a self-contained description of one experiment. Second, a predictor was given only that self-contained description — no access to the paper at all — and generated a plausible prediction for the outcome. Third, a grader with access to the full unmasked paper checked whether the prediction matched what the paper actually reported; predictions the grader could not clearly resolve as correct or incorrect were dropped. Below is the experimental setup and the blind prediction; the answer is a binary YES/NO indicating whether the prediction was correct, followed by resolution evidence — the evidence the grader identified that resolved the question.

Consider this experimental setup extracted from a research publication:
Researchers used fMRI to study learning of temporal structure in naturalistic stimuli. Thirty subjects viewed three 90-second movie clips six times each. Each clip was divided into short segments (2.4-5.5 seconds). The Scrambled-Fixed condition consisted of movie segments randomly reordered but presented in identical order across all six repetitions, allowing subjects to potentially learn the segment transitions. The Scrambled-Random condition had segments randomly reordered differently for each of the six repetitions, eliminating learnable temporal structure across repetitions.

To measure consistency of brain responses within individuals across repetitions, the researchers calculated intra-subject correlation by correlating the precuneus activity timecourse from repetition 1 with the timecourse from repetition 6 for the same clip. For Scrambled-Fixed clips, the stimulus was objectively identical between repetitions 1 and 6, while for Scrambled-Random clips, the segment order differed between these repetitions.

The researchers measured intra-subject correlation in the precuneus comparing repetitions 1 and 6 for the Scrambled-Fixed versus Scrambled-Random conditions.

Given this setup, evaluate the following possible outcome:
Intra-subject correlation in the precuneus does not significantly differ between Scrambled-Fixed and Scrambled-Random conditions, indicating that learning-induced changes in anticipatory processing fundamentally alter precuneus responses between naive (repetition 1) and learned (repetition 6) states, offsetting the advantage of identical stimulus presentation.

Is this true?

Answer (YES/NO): YES